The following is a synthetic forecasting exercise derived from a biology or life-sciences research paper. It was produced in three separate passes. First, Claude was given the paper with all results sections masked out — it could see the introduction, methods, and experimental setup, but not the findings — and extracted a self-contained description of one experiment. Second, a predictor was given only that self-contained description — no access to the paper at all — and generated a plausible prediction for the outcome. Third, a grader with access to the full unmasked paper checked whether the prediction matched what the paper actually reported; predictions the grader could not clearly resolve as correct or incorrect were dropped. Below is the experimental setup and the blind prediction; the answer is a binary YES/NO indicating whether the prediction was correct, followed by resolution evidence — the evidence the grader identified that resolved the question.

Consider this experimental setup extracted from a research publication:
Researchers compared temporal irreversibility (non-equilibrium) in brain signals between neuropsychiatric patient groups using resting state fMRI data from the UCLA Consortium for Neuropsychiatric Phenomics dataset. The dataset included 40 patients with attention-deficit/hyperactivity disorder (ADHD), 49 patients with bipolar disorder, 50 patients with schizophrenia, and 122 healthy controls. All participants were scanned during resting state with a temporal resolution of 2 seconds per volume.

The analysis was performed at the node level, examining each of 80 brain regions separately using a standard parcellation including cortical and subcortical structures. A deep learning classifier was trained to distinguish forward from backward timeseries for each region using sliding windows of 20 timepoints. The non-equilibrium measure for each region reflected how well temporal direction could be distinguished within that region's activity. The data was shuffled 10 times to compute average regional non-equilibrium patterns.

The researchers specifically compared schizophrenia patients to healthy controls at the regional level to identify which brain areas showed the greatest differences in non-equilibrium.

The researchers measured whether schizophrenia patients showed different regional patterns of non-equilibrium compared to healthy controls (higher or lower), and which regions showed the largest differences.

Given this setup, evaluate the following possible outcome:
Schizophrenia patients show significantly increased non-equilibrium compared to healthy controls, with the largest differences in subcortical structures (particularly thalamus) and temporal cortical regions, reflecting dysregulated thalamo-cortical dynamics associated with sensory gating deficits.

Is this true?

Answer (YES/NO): NO